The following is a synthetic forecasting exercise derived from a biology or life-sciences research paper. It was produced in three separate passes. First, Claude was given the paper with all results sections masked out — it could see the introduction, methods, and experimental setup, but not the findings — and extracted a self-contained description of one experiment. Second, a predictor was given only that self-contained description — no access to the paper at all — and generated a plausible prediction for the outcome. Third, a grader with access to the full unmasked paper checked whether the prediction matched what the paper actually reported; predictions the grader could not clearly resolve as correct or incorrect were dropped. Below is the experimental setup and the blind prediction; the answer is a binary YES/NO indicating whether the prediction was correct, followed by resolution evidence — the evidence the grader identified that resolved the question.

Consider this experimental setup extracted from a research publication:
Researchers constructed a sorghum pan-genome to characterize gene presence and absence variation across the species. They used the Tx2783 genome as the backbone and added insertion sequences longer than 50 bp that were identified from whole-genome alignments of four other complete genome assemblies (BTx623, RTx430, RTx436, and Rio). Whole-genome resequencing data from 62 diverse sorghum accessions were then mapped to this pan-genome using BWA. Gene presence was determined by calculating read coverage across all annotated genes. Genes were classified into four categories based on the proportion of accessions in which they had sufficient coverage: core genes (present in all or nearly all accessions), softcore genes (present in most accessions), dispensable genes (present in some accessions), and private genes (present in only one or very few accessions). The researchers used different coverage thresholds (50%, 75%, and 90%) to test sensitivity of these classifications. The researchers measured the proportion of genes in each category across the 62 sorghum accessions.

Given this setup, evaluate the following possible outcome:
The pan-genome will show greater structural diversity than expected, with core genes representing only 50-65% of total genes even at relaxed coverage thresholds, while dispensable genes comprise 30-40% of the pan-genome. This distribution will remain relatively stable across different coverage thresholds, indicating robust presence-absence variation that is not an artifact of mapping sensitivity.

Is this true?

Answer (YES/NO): YES